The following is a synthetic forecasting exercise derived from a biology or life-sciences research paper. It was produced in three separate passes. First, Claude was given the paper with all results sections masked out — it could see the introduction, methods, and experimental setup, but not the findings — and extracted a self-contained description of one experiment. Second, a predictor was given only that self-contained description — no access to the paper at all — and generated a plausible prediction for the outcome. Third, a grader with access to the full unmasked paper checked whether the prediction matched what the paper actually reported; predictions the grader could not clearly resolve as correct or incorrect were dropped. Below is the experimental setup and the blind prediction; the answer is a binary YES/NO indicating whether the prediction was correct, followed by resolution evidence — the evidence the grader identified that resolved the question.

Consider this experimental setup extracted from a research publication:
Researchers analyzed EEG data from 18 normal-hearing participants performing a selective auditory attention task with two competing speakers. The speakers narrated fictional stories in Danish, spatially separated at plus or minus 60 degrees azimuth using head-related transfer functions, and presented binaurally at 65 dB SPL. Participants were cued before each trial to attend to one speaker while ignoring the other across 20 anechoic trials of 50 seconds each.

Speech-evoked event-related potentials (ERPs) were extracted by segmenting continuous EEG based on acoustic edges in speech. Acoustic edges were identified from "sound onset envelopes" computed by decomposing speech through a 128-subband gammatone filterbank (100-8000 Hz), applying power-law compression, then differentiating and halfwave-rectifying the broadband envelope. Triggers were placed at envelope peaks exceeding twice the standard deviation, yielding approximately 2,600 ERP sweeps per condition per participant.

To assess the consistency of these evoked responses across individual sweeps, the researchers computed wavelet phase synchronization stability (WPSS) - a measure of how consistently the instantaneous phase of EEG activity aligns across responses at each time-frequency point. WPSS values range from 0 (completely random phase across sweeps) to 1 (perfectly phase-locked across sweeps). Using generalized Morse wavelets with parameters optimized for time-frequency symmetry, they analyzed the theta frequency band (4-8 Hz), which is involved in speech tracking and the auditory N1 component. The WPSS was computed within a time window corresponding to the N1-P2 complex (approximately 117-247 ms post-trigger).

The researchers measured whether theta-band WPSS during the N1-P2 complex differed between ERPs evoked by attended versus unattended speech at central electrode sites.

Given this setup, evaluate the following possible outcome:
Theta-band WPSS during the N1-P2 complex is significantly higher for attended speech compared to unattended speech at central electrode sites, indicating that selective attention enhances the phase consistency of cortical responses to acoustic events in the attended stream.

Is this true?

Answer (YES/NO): YES